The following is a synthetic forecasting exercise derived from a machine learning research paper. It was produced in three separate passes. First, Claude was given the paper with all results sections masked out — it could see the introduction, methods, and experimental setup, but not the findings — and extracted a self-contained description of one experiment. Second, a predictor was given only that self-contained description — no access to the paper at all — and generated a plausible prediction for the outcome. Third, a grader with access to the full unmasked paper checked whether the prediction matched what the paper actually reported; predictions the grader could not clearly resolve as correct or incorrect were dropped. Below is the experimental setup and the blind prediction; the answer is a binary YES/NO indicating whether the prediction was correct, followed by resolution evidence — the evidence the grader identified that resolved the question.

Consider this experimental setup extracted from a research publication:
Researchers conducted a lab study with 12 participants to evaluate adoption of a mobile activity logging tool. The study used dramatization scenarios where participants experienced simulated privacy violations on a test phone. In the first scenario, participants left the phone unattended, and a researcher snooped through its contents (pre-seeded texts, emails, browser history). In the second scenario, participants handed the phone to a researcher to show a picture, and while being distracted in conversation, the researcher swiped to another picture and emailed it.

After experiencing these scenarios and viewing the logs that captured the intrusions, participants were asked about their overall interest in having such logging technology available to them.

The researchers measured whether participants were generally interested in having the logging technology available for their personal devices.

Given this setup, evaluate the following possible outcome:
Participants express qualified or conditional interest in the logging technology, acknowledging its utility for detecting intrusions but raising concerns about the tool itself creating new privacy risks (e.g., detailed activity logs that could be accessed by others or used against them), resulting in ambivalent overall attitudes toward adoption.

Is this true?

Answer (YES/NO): NO